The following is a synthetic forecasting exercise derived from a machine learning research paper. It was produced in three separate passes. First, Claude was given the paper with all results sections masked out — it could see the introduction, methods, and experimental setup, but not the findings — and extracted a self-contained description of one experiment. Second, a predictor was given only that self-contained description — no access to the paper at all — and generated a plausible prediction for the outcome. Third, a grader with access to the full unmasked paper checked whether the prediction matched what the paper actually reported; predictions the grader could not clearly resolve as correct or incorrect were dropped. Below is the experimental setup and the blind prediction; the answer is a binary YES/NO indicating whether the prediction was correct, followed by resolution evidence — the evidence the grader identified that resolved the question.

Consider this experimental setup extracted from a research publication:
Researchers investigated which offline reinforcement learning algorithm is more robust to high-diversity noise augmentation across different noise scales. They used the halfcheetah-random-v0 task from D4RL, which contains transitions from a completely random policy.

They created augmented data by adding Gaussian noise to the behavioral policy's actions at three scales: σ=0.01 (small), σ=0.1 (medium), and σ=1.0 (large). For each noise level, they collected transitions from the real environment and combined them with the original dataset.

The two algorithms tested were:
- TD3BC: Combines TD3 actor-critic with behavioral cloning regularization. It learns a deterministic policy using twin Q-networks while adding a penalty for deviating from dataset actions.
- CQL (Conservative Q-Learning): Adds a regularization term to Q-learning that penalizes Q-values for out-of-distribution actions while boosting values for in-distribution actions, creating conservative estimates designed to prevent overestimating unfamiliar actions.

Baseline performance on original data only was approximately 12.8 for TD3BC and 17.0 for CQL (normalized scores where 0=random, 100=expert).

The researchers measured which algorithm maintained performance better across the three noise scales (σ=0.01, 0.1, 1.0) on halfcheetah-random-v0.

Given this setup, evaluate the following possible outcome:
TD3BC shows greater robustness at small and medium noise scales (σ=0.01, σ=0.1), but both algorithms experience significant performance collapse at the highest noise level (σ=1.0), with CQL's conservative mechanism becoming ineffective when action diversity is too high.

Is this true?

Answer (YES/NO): NO